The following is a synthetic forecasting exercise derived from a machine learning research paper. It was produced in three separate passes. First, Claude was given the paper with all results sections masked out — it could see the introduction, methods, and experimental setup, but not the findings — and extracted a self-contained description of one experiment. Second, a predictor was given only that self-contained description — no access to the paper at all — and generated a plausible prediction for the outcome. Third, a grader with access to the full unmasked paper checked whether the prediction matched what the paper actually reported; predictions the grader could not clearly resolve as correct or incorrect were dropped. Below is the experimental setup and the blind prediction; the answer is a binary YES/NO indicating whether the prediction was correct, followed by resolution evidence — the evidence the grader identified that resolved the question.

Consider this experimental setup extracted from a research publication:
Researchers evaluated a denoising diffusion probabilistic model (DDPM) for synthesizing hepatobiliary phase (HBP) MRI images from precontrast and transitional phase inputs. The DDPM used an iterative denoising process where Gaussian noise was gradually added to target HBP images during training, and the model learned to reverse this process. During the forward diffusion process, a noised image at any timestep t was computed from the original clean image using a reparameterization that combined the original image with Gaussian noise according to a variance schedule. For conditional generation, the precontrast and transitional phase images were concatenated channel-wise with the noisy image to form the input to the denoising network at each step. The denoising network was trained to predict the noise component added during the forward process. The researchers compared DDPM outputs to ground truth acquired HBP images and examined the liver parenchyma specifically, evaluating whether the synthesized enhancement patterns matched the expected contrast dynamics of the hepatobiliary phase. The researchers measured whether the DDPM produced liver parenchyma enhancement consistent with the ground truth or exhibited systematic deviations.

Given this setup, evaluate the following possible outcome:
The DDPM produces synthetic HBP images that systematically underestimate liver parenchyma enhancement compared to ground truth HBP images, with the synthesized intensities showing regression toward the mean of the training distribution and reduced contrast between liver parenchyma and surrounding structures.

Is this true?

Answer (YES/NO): NO